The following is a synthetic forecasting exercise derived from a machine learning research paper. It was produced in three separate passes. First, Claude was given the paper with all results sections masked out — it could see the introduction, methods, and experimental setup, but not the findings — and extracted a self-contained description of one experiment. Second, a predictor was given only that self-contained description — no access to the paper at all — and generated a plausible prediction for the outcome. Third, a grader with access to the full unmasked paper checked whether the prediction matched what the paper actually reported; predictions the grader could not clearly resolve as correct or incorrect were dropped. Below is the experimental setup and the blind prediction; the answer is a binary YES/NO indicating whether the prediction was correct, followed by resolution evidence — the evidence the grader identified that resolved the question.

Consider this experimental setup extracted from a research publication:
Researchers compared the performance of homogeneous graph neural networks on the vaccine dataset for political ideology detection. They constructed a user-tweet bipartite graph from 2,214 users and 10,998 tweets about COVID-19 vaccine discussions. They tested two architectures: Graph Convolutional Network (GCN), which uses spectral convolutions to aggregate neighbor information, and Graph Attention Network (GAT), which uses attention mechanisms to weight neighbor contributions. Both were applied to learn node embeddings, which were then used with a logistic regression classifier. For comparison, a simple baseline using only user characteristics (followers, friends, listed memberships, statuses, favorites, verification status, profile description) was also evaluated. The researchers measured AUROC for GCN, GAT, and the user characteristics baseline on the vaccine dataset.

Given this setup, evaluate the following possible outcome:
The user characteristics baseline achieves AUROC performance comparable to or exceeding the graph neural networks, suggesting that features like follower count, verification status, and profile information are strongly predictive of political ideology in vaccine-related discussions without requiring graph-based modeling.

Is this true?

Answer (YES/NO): YES